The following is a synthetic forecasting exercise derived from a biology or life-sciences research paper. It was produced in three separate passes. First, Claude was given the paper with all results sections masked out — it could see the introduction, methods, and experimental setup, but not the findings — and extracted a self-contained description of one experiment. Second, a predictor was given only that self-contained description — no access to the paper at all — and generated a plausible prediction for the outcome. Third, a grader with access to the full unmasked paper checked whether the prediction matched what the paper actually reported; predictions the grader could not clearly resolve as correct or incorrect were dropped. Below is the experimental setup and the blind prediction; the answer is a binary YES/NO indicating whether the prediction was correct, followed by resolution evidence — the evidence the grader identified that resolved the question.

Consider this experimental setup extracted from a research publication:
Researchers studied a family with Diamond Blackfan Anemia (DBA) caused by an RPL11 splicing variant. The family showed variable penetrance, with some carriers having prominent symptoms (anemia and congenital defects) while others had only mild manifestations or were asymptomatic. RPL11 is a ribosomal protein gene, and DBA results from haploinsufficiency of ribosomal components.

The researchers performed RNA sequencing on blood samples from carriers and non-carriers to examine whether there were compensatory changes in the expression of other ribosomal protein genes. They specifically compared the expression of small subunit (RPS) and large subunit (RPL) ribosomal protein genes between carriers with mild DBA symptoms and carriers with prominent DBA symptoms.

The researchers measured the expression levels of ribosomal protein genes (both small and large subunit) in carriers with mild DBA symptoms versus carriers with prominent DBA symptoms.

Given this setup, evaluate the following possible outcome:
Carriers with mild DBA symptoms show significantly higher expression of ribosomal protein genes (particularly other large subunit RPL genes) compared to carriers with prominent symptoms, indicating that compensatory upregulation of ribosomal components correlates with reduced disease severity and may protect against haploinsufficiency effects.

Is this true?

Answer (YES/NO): NO